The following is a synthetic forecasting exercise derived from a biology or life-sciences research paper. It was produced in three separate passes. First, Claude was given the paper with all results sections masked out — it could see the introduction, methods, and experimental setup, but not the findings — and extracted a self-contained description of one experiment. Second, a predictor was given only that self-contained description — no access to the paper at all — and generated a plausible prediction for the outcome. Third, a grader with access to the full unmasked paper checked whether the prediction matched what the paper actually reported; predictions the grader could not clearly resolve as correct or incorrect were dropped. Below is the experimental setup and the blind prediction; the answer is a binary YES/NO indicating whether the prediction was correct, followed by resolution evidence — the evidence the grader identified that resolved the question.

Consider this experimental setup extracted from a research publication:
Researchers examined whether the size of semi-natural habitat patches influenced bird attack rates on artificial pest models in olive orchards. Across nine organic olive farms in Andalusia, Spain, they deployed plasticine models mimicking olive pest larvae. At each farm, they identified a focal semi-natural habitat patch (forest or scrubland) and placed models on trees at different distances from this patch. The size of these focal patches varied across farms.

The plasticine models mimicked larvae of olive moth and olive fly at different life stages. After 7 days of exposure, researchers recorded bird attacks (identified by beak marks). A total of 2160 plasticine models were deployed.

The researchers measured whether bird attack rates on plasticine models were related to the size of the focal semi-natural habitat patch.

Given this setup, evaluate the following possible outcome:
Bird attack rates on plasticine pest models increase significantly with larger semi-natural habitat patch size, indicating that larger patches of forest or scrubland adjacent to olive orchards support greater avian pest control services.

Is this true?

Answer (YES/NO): NO